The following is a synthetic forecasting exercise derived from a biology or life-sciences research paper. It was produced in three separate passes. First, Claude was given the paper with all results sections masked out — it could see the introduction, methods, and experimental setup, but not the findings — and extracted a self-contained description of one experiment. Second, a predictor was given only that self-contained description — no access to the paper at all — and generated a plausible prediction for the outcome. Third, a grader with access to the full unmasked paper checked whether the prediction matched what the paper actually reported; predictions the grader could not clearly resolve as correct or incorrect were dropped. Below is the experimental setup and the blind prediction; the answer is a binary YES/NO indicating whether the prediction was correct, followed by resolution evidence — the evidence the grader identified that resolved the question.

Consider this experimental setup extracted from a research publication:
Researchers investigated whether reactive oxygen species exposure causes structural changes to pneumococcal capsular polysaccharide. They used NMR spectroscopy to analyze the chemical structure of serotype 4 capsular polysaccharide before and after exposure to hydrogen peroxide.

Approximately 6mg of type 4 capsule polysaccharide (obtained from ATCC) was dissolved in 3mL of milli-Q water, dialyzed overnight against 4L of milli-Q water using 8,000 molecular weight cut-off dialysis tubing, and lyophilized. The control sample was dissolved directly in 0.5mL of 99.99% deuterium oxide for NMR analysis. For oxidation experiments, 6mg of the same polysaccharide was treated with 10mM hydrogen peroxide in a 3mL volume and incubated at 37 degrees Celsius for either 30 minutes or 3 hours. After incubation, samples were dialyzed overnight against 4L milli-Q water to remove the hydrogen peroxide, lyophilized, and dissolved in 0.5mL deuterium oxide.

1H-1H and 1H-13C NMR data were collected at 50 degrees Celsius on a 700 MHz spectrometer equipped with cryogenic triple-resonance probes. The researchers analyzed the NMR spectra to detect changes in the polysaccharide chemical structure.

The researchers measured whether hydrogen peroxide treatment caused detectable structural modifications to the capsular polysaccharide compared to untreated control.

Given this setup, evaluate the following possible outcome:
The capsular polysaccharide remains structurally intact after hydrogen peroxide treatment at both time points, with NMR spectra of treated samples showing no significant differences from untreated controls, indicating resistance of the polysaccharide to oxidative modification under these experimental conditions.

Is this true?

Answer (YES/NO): NO